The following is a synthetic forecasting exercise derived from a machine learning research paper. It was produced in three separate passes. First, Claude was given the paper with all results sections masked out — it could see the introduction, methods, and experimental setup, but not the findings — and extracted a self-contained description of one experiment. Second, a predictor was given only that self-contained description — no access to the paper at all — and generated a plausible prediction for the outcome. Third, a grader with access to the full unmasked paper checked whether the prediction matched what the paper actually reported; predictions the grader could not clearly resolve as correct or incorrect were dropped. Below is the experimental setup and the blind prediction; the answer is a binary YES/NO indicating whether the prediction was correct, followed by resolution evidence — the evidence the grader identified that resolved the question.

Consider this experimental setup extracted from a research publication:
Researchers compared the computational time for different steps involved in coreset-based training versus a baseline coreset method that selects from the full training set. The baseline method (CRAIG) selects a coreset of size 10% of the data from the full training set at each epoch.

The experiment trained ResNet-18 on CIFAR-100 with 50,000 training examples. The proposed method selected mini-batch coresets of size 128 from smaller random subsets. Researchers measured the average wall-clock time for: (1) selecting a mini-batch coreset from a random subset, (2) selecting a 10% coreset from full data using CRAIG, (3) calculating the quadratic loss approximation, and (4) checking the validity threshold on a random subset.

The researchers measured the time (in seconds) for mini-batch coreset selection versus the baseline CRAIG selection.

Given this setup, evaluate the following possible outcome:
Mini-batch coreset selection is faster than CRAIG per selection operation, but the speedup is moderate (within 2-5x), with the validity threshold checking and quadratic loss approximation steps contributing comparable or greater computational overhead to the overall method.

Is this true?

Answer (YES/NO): NO